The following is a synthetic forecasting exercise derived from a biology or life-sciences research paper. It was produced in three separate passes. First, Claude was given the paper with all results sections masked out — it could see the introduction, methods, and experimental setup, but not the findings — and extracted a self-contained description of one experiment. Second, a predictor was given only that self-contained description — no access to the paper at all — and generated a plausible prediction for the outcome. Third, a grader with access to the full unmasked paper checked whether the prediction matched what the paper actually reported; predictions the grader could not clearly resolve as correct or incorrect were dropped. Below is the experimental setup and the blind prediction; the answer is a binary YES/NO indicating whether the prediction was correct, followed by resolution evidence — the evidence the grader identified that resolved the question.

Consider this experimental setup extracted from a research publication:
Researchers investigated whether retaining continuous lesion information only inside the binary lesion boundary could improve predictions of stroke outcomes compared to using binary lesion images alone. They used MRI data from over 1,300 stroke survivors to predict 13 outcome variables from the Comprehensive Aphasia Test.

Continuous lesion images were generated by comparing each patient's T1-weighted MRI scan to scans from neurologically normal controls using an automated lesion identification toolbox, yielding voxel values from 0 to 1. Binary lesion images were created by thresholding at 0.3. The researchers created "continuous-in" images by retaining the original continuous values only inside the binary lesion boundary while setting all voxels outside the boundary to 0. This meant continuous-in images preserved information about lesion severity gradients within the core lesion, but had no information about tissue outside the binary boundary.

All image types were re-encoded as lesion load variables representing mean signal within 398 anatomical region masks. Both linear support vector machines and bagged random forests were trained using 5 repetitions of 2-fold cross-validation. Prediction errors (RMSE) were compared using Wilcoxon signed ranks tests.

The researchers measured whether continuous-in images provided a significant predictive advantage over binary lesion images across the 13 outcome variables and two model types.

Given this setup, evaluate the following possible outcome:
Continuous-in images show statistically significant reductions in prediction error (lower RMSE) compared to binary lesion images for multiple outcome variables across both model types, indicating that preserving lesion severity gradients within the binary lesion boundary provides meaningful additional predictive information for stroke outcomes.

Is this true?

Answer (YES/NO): NO